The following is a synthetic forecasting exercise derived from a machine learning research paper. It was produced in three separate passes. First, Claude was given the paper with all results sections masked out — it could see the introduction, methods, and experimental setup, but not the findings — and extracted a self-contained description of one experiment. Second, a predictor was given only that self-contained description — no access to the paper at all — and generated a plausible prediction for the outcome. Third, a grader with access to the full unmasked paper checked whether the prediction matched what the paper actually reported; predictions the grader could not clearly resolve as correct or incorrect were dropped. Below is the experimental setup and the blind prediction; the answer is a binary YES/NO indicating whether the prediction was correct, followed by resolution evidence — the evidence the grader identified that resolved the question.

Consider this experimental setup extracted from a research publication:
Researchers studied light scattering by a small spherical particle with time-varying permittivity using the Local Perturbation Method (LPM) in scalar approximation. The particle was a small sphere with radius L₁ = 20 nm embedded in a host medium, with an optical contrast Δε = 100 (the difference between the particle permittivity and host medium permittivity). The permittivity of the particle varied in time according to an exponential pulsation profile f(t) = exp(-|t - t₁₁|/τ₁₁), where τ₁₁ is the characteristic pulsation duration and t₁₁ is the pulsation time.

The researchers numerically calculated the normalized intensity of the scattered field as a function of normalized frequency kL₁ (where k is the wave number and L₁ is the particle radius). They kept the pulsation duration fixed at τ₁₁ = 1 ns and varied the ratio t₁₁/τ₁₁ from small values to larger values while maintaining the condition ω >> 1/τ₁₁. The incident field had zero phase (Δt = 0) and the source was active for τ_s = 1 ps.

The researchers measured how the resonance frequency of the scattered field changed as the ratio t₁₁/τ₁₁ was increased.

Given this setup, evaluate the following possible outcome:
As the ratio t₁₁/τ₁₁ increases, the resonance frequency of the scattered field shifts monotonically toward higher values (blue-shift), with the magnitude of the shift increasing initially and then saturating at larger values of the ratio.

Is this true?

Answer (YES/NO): NO